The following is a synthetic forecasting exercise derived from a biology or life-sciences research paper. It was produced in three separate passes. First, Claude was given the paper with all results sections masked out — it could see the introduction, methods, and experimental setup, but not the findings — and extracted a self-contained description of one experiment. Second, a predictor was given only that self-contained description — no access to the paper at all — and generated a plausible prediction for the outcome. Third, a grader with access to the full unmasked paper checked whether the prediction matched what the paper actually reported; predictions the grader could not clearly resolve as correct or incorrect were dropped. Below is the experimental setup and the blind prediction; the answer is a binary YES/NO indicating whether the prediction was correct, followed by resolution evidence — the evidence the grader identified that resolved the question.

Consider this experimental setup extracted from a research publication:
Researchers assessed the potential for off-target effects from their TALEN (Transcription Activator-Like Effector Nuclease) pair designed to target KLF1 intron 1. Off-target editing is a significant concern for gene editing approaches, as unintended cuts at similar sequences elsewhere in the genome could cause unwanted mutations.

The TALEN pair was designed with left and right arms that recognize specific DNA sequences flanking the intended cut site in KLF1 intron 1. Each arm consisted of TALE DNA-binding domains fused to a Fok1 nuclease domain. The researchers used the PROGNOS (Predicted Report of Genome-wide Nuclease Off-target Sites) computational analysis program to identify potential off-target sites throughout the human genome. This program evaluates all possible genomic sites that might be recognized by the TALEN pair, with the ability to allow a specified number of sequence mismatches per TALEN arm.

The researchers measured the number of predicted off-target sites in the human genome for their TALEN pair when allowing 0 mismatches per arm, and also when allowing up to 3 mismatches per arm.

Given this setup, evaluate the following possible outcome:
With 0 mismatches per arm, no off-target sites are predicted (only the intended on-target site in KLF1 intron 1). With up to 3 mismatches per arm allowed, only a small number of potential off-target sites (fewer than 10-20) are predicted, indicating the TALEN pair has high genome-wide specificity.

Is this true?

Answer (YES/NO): NO